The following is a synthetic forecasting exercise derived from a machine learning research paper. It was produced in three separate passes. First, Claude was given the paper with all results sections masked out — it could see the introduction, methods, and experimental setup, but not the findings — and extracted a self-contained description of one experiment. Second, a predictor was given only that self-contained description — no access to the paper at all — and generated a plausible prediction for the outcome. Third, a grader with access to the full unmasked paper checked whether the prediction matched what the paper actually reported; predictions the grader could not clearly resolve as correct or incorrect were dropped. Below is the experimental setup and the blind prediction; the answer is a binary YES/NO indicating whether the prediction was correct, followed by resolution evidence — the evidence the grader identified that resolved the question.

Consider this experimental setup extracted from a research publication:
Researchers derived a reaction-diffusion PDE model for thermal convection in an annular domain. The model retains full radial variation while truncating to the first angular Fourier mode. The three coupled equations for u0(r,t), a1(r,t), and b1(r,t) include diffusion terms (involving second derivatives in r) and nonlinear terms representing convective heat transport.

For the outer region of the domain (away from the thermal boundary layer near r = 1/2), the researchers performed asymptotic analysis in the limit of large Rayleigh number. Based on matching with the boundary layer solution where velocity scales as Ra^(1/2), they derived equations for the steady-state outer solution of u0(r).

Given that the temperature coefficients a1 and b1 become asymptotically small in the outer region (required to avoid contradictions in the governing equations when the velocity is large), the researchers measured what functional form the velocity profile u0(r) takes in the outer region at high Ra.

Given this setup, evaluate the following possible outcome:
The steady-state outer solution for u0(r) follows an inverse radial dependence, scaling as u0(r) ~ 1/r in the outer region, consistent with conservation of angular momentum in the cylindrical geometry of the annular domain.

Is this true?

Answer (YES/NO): NO